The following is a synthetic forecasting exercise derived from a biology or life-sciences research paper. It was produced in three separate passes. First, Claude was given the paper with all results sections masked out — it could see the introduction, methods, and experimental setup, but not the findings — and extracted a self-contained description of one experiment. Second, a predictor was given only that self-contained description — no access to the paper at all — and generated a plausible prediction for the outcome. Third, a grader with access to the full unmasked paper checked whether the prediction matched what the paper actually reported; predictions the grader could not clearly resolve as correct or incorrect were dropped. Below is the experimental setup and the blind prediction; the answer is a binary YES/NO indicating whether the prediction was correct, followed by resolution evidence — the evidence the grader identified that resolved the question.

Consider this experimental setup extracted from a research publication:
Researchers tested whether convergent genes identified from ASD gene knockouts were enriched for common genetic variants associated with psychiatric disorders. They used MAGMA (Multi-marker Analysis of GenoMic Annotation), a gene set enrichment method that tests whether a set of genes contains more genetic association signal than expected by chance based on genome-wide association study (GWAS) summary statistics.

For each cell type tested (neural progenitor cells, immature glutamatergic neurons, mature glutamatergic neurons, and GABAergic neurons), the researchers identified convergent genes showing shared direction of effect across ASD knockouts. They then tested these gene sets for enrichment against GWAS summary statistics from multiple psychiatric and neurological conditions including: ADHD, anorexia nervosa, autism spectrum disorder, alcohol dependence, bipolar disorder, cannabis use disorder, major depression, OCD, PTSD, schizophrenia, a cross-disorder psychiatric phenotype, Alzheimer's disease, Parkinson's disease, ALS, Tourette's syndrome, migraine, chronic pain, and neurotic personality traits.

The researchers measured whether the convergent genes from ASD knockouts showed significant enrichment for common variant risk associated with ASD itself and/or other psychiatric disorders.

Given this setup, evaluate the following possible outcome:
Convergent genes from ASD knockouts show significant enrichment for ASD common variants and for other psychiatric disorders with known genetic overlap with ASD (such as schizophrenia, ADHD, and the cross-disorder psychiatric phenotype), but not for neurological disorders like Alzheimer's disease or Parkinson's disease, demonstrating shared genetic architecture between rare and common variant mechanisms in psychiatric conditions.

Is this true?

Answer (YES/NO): NO